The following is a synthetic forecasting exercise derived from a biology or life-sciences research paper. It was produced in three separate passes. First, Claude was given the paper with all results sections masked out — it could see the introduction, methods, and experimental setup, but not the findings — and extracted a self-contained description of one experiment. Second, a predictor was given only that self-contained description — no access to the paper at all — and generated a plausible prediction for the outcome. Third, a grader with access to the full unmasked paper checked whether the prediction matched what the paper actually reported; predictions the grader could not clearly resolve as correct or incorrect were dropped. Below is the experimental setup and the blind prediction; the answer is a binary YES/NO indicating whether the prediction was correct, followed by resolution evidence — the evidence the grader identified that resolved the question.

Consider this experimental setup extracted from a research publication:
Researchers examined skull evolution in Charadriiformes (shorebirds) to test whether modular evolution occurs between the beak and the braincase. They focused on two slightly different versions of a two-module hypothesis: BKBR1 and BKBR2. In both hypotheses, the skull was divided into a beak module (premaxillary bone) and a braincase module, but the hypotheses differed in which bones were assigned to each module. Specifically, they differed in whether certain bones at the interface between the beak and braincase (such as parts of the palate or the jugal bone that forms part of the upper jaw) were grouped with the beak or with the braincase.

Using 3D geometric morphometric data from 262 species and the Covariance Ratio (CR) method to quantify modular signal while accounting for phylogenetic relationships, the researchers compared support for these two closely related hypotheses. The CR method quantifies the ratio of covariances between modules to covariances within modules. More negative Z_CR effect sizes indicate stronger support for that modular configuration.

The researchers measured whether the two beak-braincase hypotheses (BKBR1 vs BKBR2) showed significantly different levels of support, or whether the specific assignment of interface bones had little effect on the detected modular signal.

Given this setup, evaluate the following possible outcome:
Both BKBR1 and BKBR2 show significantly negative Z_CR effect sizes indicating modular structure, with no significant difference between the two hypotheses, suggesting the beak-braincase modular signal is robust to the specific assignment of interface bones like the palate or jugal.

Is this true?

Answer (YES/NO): YES